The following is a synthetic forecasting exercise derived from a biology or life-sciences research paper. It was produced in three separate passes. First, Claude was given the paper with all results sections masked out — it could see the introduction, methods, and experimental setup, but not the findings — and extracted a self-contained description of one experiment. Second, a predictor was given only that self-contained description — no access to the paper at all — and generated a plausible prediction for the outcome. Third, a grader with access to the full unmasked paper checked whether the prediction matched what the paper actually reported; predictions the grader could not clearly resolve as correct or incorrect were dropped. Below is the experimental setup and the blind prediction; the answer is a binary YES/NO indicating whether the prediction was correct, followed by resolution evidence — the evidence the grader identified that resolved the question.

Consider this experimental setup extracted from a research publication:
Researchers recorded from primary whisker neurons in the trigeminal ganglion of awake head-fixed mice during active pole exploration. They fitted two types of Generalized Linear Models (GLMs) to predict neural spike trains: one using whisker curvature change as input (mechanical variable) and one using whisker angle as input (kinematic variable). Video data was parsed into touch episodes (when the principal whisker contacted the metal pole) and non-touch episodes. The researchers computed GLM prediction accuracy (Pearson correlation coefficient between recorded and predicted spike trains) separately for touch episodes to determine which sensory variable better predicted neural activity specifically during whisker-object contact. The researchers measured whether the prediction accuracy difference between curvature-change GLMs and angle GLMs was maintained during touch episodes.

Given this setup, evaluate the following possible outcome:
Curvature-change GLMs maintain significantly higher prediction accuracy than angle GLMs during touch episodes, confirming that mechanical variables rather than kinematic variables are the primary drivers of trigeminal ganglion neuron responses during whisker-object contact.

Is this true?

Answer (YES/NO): YES